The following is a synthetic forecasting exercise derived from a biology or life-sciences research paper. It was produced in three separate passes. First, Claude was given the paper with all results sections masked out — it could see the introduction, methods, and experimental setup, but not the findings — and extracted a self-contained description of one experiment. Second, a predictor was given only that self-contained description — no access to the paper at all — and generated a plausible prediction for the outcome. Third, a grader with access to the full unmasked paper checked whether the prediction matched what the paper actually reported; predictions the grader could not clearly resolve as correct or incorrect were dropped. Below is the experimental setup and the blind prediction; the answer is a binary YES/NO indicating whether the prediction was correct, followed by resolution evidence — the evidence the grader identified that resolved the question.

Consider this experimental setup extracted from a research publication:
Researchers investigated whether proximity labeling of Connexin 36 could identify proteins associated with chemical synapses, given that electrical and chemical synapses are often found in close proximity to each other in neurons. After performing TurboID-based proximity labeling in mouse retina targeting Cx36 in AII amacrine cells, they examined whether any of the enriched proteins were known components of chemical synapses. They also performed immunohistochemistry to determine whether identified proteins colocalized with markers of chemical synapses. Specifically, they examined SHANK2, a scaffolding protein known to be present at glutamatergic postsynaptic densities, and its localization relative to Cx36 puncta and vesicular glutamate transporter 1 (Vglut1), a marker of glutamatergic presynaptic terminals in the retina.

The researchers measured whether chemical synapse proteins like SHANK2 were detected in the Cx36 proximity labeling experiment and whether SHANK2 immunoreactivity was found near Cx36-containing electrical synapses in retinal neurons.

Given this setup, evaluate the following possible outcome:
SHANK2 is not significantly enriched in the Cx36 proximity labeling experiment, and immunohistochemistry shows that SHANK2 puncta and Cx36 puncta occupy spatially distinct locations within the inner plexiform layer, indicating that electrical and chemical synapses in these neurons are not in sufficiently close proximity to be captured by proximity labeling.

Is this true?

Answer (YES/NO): NO